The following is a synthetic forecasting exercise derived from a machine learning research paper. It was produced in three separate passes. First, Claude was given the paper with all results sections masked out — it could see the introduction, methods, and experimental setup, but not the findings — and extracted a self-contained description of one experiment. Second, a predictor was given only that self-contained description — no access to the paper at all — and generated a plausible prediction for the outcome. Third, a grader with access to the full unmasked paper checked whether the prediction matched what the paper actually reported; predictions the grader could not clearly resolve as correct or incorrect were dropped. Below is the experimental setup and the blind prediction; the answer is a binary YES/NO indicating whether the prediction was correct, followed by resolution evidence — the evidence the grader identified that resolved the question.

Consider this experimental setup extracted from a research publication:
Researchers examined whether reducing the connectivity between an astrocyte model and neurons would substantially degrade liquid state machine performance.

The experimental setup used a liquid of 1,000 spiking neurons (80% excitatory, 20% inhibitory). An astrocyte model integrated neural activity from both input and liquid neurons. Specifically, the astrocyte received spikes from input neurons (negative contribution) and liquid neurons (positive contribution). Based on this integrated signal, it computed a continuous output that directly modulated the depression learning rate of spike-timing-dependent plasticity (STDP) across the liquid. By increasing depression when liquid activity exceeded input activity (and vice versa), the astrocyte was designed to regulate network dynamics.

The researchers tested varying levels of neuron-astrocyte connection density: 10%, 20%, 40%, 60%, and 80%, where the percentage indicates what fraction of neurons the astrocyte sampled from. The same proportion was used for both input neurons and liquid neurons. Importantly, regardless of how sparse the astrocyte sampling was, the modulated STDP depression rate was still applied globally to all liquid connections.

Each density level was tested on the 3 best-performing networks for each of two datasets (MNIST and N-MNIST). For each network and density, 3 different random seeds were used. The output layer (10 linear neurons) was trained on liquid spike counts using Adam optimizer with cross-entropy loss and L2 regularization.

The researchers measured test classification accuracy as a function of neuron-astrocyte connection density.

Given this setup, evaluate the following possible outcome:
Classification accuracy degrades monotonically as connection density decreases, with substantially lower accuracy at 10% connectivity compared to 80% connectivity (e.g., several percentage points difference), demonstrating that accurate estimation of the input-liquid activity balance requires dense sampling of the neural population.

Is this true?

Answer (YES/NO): NO